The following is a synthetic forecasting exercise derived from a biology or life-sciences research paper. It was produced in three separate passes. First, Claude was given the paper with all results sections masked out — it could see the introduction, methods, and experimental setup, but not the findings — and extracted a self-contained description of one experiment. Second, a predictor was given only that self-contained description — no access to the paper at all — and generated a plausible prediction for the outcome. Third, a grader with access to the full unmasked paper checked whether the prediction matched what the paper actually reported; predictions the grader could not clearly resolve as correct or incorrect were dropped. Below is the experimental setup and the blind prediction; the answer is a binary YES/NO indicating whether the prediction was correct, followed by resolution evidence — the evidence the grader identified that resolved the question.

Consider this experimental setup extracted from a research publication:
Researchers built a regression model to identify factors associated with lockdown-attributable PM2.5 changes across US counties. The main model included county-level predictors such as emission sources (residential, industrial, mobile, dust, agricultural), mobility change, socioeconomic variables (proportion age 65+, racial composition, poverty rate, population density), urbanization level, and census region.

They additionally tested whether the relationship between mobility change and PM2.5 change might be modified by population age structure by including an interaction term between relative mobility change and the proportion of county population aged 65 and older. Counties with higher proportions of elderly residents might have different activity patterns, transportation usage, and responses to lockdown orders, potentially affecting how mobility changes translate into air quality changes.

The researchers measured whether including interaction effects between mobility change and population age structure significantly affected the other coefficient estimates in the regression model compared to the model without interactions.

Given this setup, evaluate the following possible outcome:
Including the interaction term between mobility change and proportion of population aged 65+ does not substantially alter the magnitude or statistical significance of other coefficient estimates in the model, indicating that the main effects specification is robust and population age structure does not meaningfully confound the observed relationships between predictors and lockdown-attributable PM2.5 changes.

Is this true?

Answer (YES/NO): YES